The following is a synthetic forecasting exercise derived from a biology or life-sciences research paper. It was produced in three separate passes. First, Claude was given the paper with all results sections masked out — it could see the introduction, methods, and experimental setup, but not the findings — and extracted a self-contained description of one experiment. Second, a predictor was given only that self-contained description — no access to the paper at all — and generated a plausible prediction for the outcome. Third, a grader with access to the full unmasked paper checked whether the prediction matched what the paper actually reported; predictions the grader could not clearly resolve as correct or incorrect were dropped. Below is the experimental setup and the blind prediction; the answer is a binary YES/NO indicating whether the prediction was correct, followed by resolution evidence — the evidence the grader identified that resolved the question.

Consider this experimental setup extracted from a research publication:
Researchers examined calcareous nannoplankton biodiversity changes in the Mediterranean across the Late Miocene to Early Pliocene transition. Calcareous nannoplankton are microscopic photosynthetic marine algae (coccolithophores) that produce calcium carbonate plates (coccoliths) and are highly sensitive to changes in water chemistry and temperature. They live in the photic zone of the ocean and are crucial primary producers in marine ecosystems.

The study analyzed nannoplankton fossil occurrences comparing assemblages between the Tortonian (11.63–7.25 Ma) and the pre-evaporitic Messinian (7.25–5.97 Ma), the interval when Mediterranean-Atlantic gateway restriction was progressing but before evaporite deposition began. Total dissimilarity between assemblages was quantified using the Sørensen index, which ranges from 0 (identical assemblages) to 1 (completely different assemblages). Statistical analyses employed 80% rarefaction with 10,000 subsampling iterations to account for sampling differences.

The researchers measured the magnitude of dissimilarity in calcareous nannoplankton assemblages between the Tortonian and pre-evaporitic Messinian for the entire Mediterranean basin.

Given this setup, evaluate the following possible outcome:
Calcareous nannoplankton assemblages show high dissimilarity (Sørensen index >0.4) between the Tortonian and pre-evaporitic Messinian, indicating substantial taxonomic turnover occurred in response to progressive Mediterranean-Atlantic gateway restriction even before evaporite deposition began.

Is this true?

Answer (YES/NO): NO